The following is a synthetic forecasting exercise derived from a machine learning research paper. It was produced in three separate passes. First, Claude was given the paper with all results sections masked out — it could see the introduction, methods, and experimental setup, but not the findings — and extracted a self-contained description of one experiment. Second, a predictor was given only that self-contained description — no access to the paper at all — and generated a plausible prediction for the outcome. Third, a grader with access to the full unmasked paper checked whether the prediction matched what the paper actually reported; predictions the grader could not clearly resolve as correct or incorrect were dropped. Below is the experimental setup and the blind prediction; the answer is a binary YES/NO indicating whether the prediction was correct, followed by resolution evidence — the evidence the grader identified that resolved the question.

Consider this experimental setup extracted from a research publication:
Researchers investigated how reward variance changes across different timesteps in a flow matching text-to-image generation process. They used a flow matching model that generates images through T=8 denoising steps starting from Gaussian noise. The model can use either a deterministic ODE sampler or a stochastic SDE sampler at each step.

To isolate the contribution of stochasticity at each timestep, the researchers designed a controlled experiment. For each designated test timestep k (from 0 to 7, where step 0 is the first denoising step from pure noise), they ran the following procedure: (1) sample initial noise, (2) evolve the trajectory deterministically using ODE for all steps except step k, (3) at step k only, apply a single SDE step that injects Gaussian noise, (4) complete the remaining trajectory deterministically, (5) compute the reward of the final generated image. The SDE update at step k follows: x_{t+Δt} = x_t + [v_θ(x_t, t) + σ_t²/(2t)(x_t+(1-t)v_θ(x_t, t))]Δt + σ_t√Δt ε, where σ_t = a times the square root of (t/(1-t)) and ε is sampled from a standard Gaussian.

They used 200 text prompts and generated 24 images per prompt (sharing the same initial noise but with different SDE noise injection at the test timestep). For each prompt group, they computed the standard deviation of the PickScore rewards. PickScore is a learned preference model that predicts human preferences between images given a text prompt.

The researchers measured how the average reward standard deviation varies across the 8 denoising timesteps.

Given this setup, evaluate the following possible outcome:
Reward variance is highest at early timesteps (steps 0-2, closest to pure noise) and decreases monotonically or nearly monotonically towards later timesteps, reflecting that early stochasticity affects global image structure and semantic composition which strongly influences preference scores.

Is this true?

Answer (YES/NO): YES